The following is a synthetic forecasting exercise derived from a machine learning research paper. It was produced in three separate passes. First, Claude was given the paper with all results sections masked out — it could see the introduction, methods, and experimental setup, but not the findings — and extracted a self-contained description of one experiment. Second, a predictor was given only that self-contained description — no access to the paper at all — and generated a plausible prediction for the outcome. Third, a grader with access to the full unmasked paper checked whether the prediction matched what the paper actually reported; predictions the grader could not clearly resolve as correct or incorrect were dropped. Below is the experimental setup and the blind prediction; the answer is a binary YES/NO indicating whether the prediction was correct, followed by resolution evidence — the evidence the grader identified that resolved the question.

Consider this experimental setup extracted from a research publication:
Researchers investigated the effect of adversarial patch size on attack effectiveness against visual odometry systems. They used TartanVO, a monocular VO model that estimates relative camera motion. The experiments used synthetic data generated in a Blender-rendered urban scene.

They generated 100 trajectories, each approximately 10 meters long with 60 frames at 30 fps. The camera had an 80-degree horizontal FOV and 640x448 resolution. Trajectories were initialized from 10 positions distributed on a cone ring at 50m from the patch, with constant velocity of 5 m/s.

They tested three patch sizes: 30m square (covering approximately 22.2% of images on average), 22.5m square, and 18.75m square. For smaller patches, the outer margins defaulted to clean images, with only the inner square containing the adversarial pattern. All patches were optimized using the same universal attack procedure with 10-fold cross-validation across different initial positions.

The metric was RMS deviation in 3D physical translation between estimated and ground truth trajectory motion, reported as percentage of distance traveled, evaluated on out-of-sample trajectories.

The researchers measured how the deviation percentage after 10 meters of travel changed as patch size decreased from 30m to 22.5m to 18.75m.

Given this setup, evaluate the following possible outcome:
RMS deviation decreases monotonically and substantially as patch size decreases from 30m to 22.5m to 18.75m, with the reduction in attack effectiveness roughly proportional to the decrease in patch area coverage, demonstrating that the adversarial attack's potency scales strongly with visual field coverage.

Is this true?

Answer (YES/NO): NO